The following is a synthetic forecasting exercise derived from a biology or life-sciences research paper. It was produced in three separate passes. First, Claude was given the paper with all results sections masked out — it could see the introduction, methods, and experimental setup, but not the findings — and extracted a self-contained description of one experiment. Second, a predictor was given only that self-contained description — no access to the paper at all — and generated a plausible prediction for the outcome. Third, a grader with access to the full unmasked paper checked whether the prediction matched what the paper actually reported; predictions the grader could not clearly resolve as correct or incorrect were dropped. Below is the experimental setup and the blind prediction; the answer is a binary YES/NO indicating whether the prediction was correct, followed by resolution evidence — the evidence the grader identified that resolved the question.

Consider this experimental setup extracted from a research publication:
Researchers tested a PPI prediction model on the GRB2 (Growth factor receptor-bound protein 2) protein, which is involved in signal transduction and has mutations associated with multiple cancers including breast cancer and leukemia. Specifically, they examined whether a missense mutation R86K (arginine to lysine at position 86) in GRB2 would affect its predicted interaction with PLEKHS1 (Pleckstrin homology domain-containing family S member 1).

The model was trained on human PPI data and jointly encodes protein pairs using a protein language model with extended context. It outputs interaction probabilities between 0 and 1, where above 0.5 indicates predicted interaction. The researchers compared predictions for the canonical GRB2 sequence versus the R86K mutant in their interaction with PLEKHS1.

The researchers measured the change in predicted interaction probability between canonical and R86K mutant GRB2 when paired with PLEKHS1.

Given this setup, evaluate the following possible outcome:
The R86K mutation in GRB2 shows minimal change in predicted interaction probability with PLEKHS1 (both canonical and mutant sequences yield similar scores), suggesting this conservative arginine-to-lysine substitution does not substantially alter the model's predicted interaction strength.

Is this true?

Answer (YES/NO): NO